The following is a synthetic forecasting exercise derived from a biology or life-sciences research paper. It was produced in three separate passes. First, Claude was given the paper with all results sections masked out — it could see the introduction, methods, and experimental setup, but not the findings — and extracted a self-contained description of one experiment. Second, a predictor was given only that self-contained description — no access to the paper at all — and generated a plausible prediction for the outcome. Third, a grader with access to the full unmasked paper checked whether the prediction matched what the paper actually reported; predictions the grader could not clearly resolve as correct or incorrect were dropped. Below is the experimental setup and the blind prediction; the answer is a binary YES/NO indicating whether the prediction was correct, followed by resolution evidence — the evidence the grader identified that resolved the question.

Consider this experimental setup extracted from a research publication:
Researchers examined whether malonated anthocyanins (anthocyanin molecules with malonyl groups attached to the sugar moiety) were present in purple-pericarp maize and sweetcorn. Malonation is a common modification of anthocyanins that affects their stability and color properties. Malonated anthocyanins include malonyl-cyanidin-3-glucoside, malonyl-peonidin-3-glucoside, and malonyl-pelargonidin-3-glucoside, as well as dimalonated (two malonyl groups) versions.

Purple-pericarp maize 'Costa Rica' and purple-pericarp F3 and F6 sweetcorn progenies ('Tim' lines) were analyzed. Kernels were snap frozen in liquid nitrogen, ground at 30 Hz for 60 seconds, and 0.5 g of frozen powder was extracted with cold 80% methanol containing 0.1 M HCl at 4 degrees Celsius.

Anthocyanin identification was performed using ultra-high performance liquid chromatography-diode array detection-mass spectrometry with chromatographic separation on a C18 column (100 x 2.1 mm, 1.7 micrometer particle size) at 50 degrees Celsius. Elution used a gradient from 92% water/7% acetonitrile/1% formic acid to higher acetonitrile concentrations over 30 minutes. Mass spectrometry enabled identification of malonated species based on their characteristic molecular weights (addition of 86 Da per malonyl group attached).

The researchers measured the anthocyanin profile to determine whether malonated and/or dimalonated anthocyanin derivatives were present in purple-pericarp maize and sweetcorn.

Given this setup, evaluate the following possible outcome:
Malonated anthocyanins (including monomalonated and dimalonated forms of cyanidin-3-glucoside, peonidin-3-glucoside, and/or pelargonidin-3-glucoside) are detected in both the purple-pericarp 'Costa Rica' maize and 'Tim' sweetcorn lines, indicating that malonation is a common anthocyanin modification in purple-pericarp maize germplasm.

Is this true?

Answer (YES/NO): YES